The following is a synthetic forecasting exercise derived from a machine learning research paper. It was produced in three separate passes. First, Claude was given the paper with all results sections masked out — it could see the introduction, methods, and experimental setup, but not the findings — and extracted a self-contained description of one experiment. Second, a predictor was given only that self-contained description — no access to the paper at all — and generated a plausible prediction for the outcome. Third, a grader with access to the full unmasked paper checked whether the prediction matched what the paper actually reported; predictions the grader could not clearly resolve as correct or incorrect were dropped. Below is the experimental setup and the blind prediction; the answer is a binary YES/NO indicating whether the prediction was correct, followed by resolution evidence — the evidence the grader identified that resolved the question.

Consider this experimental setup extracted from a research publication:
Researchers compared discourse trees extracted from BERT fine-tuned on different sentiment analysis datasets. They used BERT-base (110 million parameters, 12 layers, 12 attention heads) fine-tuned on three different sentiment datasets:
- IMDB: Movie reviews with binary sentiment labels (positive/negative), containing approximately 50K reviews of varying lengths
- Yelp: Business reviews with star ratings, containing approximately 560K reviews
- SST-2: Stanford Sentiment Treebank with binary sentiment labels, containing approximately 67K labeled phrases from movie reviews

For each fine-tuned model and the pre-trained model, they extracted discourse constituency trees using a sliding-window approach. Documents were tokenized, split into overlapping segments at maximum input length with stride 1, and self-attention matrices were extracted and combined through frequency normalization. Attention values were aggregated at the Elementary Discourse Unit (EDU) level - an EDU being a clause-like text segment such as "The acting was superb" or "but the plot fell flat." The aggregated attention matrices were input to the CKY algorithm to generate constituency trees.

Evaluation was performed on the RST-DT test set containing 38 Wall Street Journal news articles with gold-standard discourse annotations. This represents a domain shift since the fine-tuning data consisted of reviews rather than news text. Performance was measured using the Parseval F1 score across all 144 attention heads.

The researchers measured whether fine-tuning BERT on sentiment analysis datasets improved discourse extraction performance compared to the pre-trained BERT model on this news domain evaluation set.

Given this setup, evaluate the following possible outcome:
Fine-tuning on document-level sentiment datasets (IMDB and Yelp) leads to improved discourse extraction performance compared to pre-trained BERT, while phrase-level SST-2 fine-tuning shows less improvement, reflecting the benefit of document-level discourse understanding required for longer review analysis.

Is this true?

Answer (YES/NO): NO